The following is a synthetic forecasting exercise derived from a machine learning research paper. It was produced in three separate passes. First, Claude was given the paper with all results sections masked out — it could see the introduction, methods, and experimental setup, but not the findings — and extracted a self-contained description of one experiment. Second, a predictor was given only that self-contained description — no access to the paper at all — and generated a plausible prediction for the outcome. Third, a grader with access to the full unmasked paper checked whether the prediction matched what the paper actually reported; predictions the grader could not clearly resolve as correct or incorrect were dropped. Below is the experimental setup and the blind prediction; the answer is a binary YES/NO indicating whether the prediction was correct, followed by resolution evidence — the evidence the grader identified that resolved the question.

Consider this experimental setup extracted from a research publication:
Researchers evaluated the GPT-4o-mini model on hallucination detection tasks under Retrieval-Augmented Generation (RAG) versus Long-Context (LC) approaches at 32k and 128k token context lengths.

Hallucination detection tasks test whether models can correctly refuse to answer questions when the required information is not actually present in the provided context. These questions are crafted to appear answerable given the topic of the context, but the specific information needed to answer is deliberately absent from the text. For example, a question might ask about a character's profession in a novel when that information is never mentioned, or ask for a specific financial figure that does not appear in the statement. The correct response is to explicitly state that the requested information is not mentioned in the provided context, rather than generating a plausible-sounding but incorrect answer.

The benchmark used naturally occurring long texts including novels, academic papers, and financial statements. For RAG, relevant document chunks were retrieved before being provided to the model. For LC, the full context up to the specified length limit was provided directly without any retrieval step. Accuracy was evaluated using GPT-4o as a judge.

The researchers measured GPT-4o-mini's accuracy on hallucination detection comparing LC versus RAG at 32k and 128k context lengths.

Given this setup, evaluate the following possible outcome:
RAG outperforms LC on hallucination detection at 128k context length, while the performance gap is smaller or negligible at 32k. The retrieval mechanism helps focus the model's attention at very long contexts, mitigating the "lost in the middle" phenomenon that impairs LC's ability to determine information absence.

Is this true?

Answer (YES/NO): NO